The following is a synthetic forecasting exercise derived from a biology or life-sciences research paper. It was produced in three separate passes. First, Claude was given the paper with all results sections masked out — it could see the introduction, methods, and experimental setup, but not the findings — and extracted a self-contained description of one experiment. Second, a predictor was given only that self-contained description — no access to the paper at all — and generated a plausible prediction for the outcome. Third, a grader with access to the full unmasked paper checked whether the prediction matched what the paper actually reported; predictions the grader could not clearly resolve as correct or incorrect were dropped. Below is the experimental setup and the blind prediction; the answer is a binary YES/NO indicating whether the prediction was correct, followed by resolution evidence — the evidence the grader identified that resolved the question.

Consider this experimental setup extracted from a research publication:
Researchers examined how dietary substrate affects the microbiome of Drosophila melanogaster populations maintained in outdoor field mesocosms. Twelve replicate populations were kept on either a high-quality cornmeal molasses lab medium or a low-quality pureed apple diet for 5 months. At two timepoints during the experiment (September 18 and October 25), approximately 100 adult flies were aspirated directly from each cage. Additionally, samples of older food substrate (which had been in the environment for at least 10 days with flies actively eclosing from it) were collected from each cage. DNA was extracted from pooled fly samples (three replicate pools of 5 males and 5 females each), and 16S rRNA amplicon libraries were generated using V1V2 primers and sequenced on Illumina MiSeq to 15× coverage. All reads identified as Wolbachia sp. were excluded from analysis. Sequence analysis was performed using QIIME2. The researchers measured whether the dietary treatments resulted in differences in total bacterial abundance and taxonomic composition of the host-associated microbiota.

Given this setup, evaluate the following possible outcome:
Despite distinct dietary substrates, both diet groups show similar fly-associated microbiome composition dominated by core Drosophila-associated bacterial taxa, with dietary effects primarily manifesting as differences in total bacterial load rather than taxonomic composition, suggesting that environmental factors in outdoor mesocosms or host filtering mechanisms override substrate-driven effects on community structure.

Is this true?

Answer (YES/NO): NO